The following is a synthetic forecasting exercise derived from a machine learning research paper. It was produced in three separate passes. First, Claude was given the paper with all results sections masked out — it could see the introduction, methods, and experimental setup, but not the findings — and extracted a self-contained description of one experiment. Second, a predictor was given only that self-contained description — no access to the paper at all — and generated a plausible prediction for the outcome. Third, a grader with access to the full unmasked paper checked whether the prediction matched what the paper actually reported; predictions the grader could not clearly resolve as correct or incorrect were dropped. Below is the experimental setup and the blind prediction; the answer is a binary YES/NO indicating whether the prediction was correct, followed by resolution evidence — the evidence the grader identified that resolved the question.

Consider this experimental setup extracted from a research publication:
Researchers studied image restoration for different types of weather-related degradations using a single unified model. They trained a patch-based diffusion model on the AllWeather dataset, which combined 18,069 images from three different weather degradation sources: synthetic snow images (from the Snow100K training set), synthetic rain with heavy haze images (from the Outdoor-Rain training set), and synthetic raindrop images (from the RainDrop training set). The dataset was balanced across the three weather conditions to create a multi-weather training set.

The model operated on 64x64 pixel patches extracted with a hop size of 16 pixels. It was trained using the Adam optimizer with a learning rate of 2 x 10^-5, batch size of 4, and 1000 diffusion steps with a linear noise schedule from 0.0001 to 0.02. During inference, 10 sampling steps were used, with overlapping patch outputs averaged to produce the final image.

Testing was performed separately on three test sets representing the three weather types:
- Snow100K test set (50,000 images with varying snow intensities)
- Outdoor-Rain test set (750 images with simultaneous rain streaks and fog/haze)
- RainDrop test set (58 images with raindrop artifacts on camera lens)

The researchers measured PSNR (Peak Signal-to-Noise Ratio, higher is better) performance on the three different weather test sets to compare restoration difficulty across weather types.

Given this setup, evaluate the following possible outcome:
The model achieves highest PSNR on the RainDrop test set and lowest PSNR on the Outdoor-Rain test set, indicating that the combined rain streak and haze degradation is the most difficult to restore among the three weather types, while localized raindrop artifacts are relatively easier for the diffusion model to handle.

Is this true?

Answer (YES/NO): YES